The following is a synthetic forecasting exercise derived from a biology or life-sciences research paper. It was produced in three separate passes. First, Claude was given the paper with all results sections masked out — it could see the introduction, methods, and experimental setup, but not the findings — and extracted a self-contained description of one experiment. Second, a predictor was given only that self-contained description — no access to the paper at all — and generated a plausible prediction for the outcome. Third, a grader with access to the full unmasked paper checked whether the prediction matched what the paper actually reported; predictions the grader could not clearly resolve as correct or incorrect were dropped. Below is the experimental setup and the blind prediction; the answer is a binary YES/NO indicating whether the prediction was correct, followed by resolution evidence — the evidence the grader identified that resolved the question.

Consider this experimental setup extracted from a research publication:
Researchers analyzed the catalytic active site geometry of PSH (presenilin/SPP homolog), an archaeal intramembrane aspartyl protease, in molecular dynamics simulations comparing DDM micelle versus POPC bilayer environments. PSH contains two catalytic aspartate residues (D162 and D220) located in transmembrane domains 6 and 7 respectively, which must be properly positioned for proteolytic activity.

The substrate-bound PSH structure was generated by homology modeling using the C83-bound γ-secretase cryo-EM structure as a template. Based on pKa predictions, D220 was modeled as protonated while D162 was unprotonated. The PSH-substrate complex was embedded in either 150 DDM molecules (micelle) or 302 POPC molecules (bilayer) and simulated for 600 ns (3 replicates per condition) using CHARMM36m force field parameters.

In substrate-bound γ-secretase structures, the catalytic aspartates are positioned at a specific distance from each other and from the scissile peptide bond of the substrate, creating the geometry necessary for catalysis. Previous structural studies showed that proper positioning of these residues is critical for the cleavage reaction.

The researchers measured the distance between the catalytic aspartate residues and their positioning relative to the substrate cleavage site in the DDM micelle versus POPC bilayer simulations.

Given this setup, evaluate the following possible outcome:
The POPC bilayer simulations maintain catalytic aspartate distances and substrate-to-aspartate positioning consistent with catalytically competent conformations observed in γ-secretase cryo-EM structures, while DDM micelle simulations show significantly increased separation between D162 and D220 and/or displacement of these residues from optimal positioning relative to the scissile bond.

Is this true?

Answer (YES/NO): YES